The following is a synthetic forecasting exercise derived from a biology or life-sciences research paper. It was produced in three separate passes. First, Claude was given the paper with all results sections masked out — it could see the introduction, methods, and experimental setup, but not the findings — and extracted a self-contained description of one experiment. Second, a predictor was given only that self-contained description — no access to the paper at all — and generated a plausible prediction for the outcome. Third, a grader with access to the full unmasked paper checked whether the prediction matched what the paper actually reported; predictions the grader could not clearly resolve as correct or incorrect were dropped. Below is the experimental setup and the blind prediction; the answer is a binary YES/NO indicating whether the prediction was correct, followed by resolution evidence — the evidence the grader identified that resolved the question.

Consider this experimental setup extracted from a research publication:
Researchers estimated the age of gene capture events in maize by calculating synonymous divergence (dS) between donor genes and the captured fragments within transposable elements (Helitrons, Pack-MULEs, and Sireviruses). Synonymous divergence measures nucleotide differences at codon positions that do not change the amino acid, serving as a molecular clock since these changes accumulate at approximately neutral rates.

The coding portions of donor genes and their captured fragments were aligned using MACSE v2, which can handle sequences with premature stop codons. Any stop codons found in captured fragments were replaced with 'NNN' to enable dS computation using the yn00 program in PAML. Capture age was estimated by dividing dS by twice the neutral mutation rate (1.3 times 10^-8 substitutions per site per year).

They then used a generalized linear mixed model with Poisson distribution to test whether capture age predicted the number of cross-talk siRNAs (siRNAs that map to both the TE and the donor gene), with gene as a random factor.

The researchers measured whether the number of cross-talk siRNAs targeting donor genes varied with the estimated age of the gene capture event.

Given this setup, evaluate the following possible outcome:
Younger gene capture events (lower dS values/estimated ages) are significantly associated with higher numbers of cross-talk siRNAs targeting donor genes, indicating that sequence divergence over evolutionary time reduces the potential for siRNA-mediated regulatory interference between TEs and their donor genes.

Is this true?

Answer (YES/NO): NO